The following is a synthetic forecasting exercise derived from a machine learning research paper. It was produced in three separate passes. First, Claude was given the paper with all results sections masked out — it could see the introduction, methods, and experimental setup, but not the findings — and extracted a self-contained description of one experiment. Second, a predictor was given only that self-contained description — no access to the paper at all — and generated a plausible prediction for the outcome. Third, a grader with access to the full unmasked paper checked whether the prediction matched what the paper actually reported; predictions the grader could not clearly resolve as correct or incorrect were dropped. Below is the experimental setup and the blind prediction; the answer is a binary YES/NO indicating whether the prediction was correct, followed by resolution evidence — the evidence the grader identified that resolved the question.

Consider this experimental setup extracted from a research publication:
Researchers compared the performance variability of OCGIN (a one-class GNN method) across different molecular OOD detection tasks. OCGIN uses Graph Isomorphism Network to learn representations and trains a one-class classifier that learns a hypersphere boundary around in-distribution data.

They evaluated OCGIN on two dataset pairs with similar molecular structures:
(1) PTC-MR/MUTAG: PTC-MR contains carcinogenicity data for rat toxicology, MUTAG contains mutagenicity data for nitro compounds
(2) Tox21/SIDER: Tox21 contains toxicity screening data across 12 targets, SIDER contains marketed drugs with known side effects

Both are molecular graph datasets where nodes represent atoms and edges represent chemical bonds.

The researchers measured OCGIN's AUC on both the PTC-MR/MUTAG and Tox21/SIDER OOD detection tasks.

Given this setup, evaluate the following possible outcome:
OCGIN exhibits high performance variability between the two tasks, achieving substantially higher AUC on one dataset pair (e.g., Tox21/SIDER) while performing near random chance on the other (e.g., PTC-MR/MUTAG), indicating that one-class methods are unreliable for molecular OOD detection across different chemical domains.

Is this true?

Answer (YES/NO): NO